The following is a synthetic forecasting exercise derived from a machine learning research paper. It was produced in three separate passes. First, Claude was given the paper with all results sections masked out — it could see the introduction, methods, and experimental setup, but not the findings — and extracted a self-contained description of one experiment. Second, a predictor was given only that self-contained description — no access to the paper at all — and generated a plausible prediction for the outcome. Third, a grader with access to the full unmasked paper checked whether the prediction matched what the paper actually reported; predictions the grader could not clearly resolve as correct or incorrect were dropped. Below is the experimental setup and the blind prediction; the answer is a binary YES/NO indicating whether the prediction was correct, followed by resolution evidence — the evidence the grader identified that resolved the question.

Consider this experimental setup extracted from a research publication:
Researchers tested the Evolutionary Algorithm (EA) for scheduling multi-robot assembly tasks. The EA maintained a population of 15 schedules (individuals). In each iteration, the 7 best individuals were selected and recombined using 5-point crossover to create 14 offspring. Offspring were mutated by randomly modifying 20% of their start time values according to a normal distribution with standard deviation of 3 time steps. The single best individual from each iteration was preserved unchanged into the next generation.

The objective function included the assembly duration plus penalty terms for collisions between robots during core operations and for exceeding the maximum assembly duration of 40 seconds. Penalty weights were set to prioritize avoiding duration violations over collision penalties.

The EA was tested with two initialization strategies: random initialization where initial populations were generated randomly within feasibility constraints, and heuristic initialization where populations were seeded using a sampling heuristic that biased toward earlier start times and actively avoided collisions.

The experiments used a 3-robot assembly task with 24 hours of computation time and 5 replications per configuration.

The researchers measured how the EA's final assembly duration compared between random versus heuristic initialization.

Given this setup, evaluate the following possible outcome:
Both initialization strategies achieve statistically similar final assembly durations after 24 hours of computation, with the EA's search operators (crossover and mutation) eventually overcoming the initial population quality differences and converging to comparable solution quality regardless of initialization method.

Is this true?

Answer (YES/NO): NO